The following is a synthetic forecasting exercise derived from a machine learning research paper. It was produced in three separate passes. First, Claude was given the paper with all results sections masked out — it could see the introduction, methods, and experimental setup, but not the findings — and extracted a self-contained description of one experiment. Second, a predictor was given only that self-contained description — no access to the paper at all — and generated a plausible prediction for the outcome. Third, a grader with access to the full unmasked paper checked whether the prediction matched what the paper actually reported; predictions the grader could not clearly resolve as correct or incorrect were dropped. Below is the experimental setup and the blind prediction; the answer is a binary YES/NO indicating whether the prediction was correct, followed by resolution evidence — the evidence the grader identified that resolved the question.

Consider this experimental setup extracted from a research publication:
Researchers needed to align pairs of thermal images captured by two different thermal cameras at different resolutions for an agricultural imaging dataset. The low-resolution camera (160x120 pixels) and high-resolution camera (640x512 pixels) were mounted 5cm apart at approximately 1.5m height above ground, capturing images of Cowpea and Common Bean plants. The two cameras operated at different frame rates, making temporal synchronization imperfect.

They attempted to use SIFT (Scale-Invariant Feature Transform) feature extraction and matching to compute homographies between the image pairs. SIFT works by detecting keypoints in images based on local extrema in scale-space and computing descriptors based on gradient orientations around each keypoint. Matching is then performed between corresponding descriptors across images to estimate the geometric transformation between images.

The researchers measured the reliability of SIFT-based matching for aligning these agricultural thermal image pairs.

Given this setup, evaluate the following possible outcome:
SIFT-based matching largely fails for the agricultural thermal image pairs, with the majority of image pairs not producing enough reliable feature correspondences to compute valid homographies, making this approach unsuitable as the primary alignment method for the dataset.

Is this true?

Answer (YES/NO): NO